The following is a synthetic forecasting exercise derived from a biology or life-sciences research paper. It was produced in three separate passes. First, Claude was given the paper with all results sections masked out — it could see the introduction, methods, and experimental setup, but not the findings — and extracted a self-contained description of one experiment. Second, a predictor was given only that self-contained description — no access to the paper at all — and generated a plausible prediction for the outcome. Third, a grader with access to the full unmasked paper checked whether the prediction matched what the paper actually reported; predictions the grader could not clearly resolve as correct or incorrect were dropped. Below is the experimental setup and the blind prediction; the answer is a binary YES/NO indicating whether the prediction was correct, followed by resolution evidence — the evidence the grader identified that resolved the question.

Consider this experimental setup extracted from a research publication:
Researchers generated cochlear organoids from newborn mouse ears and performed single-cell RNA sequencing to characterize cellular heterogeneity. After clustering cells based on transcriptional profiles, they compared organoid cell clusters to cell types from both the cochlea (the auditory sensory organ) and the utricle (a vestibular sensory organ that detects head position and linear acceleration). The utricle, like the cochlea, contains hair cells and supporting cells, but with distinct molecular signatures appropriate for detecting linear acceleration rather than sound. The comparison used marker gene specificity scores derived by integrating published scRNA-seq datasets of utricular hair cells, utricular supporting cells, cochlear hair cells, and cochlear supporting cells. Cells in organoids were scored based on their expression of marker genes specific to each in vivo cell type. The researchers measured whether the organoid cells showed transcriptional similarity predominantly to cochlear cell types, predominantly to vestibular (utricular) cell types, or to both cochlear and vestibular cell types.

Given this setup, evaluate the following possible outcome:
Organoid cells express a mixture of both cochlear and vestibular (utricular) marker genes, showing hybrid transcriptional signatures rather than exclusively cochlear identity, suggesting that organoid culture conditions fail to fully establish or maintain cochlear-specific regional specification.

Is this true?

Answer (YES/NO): YES